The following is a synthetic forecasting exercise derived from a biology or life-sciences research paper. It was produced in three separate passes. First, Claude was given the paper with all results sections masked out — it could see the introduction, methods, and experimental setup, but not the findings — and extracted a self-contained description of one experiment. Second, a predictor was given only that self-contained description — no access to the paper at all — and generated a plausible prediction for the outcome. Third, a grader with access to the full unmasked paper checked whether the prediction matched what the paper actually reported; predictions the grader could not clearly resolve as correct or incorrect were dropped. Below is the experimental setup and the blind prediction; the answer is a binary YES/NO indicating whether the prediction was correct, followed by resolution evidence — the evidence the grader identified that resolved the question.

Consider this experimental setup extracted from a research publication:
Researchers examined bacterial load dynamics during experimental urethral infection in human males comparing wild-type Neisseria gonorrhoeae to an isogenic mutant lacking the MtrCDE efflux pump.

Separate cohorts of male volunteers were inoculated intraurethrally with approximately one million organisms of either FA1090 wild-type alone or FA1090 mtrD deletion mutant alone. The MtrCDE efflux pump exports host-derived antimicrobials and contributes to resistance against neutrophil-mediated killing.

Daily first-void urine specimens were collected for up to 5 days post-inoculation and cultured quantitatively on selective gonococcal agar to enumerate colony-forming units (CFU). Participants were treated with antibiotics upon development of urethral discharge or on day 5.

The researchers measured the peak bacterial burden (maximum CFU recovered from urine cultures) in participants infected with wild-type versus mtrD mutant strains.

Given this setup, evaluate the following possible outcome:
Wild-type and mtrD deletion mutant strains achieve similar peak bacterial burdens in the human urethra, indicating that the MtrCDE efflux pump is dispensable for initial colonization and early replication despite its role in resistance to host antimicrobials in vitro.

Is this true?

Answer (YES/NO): YES